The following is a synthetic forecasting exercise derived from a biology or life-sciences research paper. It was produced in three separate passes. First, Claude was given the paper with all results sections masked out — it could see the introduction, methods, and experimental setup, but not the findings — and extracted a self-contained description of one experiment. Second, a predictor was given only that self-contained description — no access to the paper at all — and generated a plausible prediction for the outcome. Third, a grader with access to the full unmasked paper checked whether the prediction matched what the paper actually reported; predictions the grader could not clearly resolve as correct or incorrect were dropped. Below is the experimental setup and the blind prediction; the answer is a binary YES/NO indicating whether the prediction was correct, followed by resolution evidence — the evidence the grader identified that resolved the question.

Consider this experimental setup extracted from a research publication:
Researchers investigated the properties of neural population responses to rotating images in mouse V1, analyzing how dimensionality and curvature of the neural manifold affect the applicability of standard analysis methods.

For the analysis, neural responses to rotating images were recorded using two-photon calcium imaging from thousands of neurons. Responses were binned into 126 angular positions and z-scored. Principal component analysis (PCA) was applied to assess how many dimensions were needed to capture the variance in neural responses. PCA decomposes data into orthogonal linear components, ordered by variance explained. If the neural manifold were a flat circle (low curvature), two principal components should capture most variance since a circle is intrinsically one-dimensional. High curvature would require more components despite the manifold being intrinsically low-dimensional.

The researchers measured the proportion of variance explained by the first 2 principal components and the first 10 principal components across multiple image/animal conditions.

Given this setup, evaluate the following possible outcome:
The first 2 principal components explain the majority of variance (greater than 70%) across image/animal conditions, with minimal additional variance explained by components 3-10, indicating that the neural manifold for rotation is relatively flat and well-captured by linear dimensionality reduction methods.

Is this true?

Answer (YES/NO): NO